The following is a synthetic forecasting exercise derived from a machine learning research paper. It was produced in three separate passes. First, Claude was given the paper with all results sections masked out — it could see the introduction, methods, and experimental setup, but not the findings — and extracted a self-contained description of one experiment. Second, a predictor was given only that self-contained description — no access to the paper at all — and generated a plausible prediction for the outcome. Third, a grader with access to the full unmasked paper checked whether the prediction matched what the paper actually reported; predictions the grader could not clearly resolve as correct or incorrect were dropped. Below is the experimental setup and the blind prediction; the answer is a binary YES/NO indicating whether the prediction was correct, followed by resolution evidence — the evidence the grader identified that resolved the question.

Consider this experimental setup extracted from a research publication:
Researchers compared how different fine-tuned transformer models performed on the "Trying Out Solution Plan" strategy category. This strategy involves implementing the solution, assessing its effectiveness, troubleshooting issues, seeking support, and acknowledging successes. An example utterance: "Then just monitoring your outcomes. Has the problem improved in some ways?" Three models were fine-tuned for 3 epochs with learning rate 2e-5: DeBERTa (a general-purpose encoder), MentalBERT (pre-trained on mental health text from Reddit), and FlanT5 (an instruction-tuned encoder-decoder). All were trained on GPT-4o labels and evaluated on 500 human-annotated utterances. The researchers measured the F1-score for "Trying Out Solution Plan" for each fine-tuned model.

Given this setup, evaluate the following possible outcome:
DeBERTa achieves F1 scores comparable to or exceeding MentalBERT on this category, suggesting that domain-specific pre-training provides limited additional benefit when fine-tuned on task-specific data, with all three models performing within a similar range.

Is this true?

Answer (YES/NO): NO